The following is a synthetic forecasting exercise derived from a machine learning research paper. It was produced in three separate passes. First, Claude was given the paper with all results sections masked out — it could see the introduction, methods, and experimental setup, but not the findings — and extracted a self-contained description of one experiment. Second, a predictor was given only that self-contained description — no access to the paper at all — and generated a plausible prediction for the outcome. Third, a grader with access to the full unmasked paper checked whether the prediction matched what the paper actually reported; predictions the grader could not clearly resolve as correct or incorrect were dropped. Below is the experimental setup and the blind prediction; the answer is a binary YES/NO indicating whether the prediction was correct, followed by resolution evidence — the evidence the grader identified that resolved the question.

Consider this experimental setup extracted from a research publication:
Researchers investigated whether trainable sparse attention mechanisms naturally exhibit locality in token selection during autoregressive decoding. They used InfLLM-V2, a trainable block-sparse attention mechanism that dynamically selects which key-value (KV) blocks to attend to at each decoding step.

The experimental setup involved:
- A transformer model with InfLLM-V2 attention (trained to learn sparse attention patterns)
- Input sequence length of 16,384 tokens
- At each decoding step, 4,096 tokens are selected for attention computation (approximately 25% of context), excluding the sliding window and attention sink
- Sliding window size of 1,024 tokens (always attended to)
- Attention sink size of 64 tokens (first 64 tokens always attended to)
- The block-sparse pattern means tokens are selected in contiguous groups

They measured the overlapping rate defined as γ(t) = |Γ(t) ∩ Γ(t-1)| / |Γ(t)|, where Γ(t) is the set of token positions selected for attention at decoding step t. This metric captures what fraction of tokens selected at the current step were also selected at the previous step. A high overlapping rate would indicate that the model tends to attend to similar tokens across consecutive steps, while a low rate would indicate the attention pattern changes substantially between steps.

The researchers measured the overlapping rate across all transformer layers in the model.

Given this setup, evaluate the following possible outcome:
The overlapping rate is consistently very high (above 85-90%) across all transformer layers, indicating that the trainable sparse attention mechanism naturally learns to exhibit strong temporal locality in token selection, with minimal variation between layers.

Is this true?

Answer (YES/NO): NO